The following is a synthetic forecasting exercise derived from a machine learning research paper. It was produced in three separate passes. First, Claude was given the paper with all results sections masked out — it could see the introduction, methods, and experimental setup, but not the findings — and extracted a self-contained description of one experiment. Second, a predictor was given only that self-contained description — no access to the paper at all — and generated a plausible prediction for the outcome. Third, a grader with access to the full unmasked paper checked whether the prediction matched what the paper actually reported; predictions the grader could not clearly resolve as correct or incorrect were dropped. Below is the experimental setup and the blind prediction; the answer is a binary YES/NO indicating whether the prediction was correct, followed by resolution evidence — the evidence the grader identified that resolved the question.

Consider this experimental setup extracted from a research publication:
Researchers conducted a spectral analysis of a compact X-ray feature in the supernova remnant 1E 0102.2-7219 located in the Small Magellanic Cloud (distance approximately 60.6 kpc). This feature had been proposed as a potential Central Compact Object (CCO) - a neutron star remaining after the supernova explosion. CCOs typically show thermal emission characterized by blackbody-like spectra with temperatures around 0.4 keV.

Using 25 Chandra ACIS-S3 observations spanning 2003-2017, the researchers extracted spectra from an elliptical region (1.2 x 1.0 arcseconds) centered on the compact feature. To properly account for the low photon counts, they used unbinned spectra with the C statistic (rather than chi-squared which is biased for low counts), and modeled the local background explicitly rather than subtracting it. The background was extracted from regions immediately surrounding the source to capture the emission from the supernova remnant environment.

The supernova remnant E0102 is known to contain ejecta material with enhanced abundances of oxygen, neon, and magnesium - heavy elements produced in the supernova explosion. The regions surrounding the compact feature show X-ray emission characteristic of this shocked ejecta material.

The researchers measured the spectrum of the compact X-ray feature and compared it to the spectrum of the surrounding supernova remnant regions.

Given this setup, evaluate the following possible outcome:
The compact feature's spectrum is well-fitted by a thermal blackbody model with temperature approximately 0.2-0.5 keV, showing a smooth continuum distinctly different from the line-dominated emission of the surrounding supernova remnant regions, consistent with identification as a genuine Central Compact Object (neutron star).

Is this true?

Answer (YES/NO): NO